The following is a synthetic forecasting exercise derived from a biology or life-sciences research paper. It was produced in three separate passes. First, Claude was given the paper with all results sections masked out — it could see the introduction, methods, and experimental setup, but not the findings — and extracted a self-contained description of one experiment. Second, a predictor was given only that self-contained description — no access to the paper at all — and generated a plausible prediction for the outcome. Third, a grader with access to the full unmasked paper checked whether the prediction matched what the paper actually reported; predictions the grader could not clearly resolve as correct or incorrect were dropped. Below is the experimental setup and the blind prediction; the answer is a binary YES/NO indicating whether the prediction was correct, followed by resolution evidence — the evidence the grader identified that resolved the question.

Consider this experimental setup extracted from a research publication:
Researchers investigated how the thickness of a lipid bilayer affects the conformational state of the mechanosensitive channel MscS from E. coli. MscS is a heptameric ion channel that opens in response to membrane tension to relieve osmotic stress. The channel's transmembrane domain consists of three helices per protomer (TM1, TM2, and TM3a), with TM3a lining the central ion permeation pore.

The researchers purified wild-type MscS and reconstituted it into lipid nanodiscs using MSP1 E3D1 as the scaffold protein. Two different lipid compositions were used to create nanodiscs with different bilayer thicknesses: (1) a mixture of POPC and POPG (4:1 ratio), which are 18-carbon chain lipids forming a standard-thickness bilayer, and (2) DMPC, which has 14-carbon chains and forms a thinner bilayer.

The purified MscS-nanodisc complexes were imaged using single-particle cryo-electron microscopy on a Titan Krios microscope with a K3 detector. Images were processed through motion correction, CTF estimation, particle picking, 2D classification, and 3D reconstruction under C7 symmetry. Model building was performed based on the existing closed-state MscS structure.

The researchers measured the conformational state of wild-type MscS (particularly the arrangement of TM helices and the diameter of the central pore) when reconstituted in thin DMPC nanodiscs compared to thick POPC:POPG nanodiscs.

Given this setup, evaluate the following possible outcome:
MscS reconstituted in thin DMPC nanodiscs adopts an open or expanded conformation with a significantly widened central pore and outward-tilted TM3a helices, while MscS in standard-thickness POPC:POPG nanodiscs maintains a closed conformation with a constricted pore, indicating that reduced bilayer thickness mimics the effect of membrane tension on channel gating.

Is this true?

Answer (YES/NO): YES